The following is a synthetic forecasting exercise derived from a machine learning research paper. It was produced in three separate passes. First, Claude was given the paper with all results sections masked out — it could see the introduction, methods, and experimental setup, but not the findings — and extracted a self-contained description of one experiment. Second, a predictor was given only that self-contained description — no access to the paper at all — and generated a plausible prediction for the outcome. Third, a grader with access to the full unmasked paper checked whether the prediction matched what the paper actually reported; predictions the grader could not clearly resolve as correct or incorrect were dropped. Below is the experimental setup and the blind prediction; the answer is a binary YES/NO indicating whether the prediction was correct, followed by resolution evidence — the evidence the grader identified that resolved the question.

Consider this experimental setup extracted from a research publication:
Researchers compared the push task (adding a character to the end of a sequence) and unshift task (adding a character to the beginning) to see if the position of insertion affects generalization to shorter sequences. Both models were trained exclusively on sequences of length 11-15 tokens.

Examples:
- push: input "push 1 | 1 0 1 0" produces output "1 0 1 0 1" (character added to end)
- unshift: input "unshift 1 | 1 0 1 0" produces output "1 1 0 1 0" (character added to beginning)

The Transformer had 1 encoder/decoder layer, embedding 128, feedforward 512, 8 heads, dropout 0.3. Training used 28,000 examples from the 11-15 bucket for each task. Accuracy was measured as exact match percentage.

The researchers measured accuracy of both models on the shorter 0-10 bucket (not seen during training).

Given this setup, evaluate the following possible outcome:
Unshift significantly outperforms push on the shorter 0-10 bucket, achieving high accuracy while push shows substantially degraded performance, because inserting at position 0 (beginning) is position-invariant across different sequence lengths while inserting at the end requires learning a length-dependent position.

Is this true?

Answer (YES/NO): NO